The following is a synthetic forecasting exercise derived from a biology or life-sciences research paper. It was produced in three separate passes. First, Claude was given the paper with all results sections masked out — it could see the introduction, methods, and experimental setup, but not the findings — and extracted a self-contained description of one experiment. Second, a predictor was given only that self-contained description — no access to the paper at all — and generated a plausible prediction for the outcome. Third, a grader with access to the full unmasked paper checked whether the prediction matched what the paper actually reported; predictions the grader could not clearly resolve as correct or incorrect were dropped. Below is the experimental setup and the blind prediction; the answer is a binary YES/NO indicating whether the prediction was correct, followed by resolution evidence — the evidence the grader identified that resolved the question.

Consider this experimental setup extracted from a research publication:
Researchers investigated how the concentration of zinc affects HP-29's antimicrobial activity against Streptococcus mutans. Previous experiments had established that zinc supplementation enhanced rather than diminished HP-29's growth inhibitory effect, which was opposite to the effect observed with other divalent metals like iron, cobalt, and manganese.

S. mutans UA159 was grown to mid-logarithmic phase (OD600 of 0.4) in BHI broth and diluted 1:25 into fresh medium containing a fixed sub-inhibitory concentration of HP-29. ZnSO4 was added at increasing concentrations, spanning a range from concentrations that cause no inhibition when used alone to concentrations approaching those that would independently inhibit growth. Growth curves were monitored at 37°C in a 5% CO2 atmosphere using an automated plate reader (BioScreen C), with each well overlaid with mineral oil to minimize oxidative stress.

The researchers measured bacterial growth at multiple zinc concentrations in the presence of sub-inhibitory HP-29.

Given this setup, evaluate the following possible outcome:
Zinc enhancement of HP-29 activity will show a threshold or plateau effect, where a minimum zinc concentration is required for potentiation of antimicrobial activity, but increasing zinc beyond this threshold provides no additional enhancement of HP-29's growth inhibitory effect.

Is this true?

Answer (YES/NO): NO